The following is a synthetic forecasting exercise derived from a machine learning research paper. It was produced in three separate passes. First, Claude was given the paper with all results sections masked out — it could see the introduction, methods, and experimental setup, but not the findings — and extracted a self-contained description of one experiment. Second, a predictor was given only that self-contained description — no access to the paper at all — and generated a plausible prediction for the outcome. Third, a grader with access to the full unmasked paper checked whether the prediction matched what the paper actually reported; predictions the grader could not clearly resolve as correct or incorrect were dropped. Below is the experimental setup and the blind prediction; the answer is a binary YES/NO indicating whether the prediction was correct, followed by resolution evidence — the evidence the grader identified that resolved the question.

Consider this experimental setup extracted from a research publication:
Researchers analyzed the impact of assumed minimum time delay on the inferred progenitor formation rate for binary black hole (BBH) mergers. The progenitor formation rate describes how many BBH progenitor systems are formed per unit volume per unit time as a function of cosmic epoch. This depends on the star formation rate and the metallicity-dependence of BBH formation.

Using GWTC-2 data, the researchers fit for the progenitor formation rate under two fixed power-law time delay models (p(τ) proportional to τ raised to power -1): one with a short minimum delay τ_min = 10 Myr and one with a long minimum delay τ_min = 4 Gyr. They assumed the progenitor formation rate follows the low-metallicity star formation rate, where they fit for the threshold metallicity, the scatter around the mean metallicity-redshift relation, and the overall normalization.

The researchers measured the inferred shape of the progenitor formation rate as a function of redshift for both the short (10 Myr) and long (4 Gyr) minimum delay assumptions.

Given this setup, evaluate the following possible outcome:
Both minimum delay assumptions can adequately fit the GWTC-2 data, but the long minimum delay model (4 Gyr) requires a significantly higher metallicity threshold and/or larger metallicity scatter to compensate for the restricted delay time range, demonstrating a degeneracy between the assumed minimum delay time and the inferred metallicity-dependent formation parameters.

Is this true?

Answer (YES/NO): NO